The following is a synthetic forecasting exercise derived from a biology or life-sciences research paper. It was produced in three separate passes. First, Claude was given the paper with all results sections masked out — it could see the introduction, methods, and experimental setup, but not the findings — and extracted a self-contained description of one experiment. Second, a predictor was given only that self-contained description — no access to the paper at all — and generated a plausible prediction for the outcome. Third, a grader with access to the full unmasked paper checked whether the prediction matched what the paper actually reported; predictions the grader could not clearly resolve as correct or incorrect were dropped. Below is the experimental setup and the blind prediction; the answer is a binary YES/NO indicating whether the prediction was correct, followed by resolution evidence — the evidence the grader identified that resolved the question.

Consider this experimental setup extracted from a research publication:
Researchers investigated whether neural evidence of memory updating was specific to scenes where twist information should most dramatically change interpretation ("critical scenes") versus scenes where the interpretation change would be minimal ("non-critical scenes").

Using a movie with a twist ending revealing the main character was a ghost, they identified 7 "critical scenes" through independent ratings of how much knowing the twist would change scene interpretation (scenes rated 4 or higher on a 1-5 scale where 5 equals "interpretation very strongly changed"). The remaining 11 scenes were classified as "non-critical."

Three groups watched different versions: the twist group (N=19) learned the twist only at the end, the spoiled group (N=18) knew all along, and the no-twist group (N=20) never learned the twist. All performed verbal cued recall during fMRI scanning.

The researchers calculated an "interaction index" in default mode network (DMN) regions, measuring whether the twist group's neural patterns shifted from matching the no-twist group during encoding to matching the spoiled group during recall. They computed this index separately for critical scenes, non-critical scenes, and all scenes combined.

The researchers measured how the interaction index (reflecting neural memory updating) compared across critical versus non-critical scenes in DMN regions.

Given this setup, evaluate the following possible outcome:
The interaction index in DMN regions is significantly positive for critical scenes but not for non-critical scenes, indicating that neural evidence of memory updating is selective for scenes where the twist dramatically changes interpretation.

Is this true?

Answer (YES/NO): NO